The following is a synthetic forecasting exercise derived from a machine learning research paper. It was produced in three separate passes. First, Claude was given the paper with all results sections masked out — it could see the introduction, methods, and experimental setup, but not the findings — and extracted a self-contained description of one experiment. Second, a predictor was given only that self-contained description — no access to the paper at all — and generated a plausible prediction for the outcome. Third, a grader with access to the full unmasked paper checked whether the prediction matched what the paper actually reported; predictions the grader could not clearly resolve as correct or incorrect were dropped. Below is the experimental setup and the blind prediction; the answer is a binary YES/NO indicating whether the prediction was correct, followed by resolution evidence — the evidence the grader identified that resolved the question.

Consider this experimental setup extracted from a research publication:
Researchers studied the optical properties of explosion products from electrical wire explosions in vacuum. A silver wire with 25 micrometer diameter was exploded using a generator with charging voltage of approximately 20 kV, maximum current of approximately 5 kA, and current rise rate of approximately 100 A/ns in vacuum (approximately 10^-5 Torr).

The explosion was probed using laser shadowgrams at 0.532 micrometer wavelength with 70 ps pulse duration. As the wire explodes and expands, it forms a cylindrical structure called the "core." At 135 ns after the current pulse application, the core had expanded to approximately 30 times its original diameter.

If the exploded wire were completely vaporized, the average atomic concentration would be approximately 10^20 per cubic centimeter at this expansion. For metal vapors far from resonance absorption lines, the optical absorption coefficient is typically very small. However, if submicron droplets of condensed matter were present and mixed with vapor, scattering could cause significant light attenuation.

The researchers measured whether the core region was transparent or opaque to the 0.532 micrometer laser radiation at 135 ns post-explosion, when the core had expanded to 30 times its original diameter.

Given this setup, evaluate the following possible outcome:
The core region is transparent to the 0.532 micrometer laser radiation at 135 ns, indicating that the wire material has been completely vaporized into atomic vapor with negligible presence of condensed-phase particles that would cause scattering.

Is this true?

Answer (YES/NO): NO